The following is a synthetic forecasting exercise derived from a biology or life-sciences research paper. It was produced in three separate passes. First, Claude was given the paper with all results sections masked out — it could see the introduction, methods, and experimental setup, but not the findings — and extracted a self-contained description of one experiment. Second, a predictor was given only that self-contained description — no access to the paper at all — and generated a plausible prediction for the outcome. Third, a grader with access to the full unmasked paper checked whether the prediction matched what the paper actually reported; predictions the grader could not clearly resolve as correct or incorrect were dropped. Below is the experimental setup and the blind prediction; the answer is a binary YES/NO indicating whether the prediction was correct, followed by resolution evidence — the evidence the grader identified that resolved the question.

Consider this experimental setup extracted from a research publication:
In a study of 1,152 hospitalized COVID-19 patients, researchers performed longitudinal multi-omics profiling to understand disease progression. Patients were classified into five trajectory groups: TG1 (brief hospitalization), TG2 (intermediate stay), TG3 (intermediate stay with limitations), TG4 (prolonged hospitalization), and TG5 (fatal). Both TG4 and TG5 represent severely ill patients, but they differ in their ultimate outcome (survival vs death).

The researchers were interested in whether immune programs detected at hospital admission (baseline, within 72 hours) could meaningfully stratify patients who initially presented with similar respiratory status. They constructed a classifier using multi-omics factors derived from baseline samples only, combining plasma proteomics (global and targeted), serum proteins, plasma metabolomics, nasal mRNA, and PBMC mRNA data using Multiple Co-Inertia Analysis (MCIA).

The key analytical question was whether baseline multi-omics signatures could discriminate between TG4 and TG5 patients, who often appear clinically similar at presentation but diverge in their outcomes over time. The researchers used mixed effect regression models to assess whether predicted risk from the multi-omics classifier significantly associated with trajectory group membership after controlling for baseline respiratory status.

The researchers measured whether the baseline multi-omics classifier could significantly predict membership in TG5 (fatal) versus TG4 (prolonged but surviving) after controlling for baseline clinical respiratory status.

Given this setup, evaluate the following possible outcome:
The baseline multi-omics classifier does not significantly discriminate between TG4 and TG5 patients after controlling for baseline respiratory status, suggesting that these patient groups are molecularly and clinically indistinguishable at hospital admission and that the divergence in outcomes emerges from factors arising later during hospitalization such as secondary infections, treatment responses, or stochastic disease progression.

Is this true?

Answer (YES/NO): NO